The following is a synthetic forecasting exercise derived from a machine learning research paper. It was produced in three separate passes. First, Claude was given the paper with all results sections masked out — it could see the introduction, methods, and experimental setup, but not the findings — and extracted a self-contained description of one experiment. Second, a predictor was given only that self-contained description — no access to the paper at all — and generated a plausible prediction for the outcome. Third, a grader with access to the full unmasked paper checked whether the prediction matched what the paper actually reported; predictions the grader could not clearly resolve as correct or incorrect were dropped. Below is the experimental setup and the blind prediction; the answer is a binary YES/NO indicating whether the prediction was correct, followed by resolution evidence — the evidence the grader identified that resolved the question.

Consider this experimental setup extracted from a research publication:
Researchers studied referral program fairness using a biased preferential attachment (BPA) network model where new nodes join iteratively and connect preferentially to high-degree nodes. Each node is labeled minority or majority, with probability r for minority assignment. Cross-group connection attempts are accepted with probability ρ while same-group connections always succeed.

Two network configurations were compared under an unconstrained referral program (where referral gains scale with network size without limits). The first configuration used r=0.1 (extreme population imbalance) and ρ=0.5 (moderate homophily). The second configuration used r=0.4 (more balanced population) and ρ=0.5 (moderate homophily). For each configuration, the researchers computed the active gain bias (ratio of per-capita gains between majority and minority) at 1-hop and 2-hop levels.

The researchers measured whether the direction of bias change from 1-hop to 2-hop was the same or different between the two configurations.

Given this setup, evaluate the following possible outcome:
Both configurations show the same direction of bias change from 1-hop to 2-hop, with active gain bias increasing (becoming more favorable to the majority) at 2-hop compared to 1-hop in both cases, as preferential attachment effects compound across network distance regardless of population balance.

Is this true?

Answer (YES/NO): NO